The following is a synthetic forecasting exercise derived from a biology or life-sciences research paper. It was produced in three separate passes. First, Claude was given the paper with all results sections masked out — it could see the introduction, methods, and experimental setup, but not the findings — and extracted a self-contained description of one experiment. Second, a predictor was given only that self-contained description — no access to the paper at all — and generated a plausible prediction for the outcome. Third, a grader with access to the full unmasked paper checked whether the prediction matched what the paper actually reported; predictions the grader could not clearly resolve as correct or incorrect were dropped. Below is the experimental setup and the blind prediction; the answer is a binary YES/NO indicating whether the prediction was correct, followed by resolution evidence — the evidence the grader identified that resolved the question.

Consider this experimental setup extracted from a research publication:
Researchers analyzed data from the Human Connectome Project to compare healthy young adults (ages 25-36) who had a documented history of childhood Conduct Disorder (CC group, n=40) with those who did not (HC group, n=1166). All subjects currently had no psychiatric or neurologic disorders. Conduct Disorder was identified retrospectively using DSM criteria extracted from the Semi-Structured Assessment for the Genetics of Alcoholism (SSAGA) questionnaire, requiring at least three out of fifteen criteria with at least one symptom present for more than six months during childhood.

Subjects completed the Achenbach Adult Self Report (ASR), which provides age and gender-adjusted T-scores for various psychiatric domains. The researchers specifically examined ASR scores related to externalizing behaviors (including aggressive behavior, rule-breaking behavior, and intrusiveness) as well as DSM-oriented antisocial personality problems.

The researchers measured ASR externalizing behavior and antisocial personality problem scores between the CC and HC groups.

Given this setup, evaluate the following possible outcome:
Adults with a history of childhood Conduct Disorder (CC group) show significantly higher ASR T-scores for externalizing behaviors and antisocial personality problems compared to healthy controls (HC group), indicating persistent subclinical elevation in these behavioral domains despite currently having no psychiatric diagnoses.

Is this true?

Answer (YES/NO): YES